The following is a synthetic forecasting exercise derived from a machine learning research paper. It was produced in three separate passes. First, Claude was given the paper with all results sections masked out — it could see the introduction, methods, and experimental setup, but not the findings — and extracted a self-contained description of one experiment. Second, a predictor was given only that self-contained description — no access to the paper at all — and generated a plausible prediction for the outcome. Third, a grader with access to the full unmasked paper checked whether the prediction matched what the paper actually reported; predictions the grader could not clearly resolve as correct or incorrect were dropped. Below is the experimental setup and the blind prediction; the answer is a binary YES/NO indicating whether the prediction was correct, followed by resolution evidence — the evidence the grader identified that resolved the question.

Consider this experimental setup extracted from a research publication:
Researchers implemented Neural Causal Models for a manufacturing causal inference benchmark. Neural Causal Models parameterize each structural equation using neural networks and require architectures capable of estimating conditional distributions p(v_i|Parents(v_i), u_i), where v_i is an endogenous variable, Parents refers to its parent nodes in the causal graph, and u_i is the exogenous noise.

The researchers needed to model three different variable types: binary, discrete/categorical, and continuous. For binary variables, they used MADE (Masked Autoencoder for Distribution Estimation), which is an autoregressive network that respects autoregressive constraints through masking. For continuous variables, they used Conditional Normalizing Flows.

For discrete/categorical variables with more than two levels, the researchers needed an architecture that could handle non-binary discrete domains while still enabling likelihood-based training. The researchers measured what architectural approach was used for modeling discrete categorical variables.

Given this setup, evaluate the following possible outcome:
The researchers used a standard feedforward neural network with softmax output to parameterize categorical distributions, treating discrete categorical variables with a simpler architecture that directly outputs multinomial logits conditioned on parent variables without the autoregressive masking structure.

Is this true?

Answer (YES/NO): NO